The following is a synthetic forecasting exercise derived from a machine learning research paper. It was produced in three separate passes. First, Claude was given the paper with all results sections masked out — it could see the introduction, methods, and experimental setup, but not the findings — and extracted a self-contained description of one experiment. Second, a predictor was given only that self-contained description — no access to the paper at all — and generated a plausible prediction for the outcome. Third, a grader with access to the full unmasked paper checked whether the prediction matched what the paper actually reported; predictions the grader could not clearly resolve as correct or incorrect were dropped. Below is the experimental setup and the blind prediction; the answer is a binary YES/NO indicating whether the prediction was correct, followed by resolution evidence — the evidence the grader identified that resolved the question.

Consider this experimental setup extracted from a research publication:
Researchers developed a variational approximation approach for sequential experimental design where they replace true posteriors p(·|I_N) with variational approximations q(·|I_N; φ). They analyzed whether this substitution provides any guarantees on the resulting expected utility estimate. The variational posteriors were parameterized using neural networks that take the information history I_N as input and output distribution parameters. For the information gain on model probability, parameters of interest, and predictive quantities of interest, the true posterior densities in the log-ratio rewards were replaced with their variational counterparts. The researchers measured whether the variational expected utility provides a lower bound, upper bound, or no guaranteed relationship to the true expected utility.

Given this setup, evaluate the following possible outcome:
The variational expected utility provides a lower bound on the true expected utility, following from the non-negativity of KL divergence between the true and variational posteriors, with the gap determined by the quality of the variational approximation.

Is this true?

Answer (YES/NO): YES